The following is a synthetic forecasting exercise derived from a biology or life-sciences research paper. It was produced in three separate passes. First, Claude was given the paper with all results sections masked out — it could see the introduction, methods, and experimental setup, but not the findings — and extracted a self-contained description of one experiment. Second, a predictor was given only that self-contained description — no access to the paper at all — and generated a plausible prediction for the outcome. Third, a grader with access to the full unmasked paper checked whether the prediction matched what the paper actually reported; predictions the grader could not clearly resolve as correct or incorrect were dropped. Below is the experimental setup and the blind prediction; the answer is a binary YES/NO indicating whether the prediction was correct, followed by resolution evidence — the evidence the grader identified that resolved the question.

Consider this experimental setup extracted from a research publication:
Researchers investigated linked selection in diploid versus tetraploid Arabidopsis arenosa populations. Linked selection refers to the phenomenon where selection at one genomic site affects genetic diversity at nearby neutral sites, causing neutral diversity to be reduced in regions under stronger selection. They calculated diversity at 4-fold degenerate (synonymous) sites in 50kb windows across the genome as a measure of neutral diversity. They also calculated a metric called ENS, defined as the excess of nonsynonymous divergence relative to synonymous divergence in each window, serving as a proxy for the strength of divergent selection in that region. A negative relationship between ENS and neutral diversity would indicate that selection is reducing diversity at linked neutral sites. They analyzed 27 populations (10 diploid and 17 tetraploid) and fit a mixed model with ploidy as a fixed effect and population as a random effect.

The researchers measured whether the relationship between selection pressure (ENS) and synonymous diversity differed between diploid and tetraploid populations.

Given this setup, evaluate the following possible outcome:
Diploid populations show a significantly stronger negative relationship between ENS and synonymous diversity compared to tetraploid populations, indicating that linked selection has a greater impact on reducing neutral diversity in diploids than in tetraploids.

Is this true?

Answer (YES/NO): NO